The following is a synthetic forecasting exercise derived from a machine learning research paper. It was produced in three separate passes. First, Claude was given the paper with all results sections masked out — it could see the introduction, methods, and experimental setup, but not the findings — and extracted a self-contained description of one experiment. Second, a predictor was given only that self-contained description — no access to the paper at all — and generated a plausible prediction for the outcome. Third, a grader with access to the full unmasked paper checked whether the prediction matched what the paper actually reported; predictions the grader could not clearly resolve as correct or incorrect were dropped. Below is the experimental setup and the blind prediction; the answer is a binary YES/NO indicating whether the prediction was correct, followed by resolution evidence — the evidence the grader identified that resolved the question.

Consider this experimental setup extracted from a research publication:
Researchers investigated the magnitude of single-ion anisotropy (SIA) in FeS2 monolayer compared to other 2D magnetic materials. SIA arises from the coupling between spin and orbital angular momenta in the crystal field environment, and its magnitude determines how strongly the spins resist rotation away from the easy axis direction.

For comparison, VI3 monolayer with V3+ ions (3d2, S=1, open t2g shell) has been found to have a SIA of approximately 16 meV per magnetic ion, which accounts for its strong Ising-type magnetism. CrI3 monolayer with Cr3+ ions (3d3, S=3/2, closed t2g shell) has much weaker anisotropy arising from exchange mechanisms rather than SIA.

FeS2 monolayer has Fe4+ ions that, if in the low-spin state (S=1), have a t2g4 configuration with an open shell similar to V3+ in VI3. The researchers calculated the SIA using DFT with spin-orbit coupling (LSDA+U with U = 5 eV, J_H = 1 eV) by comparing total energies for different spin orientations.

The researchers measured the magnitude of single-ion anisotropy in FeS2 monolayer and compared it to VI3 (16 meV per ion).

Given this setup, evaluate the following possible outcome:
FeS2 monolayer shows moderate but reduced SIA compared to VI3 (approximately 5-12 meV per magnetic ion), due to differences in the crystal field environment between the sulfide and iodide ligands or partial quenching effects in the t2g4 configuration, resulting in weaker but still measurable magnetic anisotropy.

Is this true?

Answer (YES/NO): NO